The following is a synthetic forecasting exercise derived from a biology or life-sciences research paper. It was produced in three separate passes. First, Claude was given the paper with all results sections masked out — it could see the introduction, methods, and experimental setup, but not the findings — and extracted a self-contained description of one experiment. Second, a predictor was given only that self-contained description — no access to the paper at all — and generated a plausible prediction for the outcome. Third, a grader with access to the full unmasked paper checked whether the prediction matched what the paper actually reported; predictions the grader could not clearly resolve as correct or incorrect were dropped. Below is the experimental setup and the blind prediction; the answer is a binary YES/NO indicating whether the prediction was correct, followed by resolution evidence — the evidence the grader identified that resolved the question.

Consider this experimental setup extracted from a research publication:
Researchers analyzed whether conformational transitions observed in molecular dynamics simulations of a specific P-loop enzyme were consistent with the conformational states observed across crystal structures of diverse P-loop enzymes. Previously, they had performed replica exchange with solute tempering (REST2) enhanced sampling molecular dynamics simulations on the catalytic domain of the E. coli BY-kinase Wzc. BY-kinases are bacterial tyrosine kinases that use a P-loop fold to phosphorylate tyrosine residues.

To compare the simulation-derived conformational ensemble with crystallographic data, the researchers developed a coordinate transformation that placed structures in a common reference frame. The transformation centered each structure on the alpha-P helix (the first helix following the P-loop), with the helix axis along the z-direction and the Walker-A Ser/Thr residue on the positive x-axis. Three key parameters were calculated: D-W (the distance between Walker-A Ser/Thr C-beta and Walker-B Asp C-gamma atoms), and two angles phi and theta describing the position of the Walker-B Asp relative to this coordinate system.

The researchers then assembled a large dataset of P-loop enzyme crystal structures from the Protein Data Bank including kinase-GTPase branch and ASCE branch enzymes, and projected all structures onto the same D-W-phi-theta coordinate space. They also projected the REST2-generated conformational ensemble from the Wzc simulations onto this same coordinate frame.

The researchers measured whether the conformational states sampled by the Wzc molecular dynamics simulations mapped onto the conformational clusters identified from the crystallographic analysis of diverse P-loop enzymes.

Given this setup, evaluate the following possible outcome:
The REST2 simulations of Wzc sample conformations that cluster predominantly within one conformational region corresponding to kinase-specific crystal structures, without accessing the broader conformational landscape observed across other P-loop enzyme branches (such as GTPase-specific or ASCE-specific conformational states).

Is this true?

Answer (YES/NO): NO